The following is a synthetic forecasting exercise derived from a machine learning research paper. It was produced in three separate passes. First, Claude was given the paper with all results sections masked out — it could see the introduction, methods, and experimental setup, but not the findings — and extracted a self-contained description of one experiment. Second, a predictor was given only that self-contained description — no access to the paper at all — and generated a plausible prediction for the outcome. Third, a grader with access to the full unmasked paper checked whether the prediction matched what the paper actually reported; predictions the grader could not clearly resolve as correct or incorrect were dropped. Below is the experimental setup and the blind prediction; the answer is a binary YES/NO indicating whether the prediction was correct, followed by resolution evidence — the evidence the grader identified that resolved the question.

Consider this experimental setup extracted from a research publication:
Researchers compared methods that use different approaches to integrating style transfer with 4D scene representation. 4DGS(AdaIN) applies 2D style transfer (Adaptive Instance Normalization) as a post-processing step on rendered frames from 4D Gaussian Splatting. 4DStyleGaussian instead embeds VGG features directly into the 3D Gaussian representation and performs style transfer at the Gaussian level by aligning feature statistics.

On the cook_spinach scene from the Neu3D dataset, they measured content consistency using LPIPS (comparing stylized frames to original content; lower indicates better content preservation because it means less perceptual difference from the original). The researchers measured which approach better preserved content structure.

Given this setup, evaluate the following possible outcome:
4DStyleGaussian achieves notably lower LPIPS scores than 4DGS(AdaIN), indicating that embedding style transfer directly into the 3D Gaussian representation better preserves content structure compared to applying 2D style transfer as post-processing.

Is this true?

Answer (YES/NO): YES